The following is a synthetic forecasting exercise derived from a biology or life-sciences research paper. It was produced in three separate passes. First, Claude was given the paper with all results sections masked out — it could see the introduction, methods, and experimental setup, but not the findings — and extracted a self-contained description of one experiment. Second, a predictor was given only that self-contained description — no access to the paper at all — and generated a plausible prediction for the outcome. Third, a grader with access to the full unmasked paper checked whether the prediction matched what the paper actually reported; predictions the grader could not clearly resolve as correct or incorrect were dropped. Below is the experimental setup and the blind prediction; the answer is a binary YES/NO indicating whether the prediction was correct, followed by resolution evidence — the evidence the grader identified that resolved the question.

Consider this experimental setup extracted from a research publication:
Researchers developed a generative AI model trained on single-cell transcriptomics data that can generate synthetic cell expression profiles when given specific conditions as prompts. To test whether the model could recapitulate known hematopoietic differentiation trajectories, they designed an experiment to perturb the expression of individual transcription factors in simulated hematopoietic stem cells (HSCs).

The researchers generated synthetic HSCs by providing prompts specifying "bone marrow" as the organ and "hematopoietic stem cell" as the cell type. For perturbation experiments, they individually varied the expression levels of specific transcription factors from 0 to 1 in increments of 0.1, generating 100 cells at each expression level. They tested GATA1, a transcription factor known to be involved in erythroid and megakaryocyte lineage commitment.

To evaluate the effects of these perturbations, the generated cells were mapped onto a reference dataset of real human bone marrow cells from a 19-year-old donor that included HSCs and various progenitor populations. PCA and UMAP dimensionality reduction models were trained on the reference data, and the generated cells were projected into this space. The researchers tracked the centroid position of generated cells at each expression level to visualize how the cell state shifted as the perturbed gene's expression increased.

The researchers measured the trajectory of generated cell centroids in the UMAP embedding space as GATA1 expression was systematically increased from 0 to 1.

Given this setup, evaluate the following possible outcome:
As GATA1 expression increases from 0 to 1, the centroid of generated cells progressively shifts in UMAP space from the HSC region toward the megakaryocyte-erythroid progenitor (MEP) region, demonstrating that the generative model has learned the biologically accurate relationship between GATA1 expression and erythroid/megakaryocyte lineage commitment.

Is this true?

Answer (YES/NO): YES